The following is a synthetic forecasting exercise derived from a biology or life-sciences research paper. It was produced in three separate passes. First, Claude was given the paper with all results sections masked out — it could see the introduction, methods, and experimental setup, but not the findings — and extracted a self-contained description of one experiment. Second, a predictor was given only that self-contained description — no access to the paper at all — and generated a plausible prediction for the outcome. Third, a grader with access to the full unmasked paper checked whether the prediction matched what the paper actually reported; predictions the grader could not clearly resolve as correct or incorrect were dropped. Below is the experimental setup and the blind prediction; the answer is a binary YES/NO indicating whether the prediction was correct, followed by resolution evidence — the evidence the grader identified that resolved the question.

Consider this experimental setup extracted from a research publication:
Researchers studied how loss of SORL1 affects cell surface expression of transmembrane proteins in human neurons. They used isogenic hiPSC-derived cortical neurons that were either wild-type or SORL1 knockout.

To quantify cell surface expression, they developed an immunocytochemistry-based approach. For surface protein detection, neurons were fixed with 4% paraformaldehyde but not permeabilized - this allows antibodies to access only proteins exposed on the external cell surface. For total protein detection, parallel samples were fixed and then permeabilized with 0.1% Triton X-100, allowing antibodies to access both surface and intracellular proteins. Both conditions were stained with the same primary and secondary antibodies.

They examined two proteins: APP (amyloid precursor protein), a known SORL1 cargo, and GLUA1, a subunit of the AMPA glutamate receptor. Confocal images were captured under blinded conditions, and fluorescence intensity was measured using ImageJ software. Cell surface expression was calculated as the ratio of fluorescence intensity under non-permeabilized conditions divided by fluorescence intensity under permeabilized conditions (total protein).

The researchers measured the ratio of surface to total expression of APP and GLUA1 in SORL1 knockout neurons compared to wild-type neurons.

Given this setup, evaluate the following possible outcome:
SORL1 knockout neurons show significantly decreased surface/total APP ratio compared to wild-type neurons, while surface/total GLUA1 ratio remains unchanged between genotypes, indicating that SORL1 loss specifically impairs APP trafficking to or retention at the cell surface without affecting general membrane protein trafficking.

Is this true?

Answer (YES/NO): NO